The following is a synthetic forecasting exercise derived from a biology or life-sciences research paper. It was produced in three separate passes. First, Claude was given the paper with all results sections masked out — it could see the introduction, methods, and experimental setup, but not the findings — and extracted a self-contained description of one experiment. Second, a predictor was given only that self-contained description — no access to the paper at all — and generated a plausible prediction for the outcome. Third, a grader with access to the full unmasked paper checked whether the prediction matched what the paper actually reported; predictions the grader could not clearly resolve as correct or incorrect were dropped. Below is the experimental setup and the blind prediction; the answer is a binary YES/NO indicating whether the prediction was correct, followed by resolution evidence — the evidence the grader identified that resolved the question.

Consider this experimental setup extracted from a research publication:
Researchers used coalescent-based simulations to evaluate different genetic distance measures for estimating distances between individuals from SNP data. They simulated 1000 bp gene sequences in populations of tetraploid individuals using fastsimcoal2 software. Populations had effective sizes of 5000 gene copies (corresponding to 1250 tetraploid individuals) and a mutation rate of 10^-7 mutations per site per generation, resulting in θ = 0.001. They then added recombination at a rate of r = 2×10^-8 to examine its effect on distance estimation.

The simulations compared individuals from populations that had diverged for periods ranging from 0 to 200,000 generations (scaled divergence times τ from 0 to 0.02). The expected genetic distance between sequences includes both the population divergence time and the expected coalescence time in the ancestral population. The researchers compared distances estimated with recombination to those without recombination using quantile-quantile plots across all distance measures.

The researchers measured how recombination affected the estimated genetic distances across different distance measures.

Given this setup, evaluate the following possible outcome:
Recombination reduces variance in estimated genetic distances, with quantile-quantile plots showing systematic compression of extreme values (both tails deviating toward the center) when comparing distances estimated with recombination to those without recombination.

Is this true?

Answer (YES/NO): YES